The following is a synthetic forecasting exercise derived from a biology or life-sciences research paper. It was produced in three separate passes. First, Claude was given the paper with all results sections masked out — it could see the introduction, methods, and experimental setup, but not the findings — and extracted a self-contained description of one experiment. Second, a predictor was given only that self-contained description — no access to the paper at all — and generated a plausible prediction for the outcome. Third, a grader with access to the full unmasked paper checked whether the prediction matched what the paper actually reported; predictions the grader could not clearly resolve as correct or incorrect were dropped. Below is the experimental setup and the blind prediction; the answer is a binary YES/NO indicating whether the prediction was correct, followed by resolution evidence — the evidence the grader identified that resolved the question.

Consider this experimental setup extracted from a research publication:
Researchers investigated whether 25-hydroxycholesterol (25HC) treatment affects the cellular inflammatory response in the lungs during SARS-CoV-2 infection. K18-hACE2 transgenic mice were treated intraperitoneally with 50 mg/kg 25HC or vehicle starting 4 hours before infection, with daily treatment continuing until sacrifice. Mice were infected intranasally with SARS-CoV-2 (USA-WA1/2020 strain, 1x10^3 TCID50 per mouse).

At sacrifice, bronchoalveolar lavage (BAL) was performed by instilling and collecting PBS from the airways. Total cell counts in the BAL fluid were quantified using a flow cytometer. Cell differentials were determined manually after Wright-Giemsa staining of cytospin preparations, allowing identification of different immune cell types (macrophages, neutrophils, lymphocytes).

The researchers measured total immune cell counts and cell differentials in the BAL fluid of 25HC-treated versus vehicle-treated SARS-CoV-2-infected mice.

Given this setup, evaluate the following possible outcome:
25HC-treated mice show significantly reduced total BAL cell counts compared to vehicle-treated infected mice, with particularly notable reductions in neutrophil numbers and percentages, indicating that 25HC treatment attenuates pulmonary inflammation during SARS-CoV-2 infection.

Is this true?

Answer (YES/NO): NO